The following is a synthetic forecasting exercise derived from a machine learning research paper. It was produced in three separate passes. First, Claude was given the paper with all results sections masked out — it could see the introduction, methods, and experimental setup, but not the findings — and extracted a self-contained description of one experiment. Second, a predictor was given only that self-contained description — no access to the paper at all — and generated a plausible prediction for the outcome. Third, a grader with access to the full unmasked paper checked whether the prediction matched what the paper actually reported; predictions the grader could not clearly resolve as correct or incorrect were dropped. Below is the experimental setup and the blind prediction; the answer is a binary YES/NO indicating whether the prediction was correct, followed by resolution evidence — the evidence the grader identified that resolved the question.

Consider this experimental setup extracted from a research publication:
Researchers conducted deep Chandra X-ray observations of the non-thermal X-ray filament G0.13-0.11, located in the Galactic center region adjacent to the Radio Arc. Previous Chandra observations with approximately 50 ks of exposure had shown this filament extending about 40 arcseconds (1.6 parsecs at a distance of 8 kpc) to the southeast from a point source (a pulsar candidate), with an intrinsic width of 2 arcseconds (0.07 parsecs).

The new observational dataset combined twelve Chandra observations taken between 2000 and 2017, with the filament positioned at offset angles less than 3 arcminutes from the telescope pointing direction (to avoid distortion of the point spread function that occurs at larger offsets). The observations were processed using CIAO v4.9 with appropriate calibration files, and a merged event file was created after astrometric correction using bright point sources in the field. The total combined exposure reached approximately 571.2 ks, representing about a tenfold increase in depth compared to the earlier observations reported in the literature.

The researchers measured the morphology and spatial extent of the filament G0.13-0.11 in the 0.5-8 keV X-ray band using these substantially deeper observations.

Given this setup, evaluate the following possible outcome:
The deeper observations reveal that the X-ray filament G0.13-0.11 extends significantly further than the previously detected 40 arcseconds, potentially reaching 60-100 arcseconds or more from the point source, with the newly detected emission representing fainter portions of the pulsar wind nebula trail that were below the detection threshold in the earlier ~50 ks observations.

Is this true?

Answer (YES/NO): NO